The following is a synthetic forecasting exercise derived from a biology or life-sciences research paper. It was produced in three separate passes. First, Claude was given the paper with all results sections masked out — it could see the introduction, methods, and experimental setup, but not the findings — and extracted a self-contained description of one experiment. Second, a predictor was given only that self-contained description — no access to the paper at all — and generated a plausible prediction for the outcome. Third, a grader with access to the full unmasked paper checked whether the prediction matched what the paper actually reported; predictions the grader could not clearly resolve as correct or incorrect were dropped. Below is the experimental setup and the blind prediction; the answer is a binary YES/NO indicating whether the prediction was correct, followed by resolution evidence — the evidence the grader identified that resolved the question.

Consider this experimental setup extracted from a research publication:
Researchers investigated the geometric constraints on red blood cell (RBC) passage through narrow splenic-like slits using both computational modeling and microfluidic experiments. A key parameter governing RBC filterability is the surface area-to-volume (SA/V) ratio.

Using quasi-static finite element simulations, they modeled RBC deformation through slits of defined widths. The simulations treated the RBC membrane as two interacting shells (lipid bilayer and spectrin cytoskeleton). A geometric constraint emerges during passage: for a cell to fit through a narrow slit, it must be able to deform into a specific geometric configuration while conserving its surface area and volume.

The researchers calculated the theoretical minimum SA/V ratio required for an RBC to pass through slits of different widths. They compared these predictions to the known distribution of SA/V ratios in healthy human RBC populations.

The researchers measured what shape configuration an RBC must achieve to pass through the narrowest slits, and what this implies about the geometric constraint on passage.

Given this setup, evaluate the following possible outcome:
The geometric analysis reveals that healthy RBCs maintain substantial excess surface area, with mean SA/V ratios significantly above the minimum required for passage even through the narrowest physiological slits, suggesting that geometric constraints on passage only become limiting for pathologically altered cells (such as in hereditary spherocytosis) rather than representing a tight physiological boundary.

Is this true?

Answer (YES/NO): NO